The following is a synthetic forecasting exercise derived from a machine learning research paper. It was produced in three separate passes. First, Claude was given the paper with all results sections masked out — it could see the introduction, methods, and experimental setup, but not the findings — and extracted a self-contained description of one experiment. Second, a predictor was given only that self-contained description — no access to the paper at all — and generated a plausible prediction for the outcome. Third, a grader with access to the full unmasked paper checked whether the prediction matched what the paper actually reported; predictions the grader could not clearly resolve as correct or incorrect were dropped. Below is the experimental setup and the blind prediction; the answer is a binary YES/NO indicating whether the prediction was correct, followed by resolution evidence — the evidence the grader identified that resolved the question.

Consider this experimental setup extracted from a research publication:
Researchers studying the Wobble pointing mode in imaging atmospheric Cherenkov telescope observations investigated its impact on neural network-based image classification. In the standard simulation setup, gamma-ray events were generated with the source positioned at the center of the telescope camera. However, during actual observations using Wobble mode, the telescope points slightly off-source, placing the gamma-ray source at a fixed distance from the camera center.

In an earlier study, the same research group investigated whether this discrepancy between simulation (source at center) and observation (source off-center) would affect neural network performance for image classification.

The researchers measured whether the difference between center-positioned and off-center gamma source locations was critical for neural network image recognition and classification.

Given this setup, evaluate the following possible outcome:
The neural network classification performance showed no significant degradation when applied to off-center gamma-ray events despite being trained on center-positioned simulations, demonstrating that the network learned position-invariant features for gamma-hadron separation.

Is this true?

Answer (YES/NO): NO